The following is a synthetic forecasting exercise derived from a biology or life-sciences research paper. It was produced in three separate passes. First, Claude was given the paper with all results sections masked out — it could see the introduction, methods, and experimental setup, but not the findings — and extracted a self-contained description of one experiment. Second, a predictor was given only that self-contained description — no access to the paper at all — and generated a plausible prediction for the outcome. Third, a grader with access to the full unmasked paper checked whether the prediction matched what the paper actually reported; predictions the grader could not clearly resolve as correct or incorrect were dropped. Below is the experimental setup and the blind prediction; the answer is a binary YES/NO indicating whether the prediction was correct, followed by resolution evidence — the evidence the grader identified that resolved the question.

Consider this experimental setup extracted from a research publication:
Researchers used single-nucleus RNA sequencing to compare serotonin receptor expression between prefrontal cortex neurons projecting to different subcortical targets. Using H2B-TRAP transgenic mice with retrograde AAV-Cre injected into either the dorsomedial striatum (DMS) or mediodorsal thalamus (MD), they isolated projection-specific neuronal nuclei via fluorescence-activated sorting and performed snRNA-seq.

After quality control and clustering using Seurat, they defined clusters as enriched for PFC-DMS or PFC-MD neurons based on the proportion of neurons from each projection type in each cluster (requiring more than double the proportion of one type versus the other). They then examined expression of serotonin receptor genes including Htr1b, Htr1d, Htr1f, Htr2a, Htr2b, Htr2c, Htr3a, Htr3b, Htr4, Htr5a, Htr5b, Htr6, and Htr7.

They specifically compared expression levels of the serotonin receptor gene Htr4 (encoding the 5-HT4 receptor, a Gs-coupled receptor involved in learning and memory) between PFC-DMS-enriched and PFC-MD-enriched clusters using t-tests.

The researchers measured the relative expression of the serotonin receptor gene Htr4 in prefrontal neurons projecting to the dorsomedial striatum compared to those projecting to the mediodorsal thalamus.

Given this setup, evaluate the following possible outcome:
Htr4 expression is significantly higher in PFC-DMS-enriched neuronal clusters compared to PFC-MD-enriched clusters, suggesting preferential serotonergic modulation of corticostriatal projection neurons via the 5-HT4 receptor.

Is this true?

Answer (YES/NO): NO